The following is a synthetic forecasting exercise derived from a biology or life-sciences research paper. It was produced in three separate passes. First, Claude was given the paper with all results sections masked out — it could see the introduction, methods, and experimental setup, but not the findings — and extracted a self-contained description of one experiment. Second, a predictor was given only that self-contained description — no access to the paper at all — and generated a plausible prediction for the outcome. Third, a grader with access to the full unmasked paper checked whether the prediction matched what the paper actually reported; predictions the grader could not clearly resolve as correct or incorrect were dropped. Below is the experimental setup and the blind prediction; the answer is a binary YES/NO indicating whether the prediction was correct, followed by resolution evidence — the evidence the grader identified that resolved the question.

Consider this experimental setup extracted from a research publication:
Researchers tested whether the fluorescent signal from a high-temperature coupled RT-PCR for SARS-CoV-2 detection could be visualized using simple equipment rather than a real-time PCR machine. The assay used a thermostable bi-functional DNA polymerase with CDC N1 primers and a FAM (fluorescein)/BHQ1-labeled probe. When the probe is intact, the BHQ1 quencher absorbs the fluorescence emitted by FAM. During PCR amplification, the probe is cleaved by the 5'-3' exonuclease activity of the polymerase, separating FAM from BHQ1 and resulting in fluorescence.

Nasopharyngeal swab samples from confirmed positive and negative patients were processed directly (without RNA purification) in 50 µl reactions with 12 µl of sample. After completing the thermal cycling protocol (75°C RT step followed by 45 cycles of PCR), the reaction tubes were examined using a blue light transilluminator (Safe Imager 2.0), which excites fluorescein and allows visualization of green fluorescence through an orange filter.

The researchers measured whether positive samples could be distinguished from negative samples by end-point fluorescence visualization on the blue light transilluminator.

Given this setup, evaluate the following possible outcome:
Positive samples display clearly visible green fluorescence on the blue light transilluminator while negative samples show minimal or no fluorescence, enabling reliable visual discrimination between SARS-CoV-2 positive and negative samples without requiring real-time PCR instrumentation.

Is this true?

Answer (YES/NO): YES